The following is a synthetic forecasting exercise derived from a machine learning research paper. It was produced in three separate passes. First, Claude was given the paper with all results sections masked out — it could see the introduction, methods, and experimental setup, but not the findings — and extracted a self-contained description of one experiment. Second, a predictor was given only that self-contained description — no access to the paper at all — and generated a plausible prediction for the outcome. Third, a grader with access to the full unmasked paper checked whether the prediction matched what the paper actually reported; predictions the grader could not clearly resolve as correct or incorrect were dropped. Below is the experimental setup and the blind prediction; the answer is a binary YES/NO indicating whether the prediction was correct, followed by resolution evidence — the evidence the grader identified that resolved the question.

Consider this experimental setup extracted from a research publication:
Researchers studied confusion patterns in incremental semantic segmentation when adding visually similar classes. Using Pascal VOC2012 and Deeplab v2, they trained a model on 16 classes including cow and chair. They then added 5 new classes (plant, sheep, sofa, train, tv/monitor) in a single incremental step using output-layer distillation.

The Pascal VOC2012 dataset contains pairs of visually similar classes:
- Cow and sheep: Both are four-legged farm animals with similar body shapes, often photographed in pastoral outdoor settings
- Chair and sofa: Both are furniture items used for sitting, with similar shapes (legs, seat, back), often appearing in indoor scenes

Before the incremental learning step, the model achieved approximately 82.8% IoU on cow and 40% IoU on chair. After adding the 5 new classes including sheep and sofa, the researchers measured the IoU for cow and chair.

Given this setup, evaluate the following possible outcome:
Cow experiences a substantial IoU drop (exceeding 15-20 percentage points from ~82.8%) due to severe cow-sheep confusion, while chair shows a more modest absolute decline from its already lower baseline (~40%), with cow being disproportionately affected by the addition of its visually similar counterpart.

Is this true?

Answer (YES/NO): NO